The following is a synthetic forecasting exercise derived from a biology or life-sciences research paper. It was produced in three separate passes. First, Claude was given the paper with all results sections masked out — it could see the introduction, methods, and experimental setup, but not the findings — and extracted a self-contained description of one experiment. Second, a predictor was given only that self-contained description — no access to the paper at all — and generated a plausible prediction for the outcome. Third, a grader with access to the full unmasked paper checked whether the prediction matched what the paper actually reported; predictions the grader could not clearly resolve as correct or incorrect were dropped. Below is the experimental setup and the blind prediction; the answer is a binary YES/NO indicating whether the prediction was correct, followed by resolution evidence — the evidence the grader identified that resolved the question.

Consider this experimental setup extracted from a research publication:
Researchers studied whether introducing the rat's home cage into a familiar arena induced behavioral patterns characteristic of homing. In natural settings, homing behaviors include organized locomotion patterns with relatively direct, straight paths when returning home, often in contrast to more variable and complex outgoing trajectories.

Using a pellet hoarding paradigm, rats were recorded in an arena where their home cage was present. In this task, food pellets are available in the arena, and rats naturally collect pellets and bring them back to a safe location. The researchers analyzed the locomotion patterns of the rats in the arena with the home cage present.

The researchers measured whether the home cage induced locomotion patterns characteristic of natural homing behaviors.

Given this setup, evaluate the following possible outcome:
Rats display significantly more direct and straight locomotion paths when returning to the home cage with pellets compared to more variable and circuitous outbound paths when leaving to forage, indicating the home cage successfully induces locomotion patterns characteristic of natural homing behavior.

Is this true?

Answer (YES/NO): YES